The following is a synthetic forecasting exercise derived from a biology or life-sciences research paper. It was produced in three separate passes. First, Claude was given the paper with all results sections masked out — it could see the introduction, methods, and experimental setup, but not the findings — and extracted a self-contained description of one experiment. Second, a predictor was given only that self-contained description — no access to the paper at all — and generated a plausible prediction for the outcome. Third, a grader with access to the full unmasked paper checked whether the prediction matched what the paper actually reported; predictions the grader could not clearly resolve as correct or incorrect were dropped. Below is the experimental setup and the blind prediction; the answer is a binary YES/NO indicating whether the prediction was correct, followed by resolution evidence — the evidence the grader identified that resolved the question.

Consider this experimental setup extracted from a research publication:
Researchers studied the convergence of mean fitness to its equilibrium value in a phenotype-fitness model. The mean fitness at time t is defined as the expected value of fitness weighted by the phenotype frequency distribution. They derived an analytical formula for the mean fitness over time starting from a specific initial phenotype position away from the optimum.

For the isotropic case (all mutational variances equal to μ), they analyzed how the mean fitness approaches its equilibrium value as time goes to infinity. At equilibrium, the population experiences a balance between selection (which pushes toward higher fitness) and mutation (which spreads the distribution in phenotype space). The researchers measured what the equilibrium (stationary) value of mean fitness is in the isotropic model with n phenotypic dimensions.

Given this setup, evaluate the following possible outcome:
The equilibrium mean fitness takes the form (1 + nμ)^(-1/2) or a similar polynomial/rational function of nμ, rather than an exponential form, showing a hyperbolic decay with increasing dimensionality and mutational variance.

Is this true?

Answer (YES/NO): NO